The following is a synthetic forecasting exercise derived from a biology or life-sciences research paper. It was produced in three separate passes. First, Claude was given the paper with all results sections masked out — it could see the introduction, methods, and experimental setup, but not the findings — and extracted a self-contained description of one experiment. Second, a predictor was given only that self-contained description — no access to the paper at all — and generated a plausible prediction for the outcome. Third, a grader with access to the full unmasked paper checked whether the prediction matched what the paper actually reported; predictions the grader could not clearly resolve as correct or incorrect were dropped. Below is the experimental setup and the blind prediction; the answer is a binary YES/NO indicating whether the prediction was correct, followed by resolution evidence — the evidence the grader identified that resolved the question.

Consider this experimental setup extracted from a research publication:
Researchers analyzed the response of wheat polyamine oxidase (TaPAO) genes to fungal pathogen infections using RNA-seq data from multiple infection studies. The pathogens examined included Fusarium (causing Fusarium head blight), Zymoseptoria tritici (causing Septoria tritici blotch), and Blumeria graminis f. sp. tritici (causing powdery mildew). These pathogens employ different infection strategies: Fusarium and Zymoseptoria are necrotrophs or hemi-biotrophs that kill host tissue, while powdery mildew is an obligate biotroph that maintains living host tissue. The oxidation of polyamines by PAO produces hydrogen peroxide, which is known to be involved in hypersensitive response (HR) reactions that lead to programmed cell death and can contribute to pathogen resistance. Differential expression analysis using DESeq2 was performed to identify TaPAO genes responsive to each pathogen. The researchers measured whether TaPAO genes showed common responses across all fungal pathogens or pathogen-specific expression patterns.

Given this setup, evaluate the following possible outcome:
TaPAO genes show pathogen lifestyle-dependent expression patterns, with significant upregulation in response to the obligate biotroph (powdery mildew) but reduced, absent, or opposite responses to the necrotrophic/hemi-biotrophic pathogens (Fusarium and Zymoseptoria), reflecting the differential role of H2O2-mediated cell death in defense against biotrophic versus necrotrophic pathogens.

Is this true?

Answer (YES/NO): NO